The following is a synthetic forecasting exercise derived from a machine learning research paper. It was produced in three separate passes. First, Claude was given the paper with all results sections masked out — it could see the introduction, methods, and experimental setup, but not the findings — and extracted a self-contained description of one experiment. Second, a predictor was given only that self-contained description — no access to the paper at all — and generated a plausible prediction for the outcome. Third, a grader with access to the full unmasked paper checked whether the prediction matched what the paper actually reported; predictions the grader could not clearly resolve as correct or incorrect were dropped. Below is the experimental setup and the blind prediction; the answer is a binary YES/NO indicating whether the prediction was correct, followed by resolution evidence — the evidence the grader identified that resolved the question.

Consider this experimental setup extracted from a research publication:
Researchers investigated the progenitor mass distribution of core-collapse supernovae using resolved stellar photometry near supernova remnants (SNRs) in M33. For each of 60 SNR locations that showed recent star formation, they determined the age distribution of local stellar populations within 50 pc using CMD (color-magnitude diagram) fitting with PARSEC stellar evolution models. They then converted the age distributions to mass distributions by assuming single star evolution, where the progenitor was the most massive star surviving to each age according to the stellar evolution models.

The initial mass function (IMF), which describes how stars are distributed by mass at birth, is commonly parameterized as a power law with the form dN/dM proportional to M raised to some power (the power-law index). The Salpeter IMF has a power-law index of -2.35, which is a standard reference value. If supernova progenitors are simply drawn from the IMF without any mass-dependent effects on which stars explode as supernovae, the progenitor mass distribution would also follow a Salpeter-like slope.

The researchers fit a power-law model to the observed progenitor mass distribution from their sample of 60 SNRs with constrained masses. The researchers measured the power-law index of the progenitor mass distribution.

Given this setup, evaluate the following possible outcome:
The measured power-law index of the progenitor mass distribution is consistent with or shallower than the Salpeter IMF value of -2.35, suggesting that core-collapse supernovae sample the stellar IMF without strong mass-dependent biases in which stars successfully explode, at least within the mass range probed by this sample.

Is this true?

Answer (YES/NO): YES